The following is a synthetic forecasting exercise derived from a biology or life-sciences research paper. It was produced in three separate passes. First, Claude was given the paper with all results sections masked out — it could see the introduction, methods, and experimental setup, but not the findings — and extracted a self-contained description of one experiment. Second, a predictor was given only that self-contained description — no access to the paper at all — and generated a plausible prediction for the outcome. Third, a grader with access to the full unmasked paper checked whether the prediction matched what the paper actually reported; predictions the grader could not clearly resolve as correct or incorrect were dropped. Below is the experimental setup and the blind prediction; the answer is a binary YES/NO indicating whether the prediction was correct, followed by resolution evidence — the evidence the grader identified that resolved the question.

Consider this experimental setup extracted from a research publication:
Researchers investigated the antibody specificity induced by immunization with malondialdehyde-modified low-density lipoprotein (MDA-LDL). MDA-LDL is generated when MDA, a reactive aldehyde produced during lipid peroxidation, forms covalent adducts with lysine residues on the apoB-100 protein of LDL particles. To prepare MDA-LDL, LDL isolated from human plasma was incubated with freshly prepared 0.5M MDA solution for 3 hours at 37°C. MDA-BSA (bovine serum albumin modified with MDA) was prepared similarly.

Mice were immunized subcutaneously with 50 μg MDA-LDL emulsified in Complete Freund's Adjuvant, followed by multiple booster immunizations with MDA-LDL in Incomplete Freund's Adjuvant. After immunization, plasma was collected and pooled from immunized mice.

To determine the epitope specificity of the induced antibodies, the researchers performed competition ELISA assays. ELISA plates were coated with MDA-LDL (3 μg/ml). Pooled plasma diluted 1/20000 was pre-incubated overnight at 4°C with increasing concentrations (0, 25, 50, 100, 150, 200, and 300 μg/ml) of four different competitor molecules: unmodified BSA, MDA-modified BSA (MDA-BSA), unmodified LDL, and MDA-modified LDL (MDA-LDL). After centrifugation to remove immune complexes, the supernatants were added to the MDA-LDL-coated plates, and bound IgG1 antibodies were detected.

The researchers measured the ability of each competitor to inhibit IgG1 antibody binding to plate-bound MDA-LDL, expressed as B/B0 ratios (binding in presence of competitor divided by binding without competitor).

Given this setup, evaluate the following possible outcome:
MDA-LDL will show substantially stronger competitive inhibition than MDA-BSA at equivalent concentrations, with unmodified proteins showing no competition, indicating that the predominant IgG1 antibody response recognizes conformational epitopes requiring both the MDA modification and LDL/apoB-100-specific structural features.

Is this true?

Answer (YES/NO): NO